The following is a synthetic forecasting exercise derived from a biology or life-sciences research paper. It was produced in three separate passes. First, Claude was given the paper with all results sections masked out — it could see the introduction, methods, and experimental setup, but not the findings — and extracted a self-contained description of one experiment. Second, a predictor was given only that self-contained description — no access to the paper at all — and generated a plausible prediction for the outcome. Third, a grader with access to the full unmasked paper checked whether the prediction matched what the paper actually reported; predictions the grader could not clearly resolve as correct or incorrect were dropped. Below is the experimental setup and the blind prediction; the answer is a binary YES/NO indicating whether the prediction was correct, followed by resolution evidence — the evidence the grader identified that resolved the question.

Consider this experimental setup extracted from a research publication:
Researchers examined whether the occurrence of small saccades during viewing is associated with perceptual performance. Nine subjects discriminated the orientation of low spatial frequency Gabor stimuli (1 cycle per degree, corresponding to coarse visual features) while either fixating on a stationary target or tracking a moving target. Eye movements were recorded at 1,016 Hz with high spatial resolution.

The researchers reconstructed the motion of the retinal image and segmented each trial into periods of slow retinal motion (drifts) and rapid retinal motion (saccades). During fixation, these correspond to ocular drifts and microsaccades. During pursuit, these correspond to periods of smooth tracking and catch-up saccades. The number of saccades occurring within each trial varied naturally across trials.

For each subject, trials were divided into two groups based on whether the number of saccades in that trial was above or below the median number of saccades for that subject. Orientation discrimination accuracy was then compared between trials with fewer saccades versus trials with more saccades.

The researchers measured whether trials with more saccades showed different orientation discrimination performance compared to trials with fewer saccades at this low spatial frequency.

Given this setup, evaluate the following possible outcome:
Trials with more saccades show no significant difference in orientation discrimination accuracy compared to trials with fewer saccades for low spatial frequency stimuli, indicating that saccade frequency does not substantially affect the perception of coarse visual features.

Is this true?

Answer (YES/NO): NO